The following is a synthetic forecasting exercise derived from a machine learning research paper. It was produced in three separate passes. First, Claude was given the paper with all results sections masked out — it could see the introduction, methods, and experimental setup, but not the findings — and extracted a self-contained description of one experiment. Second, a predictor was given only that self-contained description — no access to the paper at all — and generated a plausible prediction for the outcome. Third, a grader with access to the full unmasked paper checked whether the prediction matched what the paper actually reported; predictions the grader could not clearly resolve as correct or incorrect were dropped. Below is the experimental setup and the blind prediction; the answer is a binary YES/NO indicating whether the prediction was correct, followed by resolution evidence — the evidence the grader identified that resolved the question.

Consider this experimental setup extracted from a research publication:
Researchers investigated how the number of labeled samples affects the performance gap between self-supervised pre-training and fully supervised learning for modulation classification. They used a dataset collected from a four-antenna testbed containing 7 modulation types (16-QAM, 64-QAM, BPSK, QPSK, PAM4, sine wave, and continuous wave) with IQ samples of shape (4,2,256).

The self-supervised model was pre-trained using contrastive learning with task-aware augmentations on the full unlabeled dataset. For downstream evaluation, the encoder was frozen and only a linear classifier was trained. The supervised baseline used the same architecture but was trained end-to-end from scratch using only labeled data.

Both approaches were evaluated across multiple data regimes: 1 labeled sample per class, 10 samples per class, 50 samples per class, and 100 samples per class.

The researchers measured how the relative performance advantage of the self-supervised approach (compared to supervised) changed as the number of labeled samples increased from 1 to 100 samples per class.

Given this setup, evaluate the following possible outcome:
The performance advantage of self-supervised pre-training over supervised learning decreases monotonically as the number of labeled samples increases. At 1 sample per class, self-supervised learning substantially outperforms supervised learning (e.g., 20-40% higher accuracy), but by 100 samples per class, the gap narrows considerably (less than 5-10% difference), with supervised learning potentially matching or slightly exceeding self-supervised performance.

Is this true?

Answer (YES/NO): NO